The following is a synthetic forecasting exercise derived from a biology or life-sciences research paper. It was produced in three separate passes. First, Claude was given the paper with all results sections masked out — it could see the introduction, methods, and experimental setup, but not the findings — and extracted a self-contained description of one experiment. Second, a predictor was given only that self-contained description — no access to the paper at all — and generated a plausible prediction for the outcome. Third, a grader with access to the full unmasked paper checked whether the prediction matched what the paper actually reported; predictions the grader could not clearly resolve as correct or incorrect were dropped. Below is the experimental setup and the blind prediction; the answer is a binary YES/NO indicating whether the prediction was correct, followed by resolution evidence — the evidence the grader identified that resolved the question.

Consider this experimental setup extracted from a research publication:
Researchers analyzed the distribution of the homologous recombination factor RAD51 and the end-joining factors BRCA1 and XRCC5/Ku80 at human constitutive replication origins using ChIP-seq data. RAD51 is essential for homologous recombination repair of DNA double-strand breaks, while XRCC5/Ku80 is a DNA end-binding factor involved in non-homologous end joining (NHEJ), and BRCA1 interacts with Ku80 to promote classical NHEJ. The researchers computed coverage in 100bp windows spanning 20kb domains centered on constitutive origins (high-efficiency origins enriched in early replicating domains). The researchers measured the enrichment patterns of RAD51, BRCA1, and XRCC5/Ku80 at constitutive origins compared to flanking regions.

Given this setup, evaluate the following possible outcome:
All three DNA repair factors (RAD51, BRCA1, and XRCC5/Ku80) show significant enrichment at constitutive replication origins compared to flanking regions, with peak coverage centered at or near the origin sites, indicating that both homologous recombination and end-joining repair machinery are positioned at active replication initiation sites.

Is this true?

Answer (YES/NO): NO